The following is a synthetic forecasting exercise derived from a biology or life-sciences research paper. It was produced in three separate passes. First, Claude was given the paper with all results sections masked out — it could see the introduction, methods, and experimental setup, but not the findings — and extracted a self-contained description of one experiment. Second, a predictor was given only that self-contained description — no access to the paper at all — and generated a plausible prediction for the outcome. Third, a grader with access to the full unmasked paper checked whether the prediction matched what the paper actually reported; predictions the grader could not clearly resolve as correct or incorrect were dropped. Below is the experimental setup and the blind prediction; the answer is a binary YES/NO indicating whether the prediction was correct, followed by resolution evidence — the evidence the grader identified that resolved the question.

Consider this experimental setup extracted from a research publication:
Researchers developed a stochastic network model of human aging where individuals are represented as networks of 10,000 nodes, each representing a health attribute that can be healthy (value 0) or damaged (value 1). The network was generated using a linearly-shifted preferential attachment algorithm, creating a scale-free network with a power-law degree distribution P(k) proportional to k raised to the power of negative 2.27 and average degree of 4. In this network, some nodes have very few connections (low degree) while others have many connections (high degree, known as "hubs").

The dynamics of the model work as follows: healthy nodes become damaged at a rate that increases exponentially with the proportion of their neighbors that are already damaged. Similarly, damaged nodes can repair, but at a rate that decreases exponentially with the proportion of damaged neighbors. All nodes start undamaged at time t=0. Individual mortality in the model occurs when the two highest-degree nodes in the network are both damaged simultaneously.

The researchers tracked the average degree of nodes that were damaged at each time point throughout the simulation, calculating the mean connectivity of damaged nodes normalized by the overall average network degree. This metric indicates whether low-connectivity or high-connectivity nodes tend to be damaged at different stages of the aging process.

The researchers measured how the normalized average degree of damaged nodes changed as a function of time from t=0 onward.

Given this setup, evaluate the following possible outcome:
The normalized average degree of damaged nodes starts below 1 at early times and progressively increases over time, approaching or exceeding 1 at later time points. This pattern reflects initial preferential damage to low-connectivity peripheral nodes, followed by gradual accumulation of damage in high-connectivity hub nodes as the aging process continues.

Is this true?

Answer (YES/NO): NO